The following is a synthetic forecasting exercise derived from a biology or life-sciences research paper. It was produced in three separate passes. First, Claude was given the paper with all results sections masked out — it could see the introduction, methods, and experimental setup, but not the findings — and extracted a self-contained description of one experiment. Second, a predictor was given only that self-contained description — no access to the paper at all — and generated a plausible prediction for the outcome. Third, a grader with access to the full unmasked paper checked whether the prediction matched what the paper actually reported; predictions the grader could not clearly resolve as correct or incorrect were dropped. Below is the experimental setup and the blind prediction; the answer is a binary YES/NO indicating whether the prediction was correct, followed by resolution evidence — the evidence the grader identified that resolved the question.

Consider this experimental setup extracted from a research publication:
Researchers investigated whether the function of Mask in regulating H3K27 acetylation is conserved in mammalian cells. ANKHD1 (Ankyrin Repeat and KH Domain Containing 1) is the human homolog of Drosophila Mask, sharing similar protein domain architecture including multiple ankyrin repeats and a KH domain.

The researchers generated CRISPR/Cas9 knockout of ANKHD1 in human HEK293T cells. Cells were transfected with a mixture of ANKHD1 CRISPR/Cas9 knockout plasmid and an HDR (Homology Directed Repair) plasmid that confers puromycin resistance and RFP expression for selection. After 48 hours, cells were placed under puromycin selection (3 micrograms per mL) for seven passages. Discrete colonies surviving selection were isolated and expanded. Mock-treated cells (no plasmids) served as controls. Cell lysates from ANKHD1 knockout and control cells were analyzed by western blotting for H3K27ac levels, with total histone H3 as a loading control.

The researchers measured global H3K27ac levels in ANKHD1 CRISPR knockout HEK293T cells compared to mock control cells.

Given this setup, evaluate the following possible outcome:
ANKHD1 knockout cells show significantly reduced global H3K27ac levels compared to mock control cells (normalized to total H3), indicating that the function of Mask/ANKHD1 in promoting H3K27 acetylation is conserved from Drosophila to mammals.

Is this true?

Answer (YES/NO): YES